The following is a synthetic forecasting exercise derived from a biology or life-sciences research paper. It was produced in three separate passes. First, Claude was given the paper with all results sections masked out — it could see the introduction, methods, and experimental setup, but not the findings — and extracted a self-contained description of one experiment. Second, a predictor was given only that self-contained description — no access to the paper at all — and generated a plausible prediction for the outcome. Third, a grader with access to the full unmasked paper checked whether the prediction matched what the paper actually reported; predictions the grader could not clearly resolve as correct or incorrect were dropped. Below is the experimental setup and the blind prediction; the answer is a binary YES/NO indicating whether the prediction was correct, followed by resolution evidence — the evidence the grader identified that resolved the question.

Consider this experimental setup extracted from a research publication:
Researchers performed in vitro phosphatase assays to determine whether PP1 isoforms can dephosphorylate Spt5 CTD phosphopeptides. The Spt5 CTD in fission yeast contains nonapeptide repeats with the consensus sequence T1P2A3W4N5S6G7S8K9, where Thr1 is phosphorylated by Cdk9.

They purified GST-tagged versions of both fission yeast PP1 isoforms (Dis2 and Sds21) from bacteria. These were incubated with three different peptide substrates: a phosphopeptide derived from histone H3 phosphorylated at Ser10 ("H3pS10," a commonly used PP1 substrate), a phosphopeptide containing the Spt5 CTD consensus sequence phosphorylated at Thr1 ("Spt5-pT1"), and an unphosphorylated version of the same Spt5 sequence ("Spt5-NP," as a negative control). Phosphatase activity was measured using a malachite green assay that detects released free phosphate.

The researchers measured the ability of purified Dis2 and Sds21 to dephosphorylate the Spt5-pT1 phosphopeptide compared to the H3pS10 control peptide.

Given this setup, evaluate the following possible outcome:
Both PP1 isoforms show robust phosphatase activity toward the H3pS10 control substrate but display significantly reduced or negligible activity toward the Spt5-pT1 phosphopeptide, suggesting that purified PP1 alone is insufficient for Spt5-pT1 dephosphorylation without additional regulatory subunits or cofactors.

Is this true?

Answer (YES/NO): NO